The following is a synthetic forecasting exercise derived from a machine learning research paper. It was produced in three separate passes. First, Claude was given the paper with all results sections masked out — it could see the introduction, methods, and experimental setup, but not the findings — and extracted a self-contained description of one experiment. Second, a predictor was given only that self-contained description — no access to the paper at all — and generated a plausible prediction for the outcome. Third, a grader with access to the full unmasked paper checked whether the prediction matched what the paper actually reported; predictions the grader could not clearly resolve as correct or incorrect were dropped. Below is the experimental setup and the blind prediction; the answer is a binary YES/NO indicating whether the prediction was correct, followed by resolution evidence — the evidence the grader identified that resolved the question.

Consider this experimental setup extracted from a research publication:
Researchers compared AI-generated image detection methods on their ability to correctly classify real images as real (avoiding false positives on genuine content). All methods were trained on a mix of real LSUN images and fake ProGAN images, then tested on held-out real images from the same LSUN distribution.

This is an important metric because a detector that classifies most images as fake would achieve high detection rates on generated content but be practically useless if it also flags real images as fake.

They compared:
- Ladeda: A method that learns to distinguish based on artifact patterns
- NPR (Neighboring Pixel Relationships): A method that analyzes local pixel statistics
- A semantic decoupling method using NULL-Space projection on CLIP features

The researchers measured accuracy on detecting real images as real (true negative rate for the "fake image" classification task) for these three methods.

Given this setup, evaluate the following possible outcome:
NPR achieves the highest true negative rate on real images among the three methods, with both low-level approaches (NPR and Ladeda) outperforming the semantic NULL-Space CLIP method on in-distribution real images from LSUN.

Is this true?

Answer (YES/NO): NO